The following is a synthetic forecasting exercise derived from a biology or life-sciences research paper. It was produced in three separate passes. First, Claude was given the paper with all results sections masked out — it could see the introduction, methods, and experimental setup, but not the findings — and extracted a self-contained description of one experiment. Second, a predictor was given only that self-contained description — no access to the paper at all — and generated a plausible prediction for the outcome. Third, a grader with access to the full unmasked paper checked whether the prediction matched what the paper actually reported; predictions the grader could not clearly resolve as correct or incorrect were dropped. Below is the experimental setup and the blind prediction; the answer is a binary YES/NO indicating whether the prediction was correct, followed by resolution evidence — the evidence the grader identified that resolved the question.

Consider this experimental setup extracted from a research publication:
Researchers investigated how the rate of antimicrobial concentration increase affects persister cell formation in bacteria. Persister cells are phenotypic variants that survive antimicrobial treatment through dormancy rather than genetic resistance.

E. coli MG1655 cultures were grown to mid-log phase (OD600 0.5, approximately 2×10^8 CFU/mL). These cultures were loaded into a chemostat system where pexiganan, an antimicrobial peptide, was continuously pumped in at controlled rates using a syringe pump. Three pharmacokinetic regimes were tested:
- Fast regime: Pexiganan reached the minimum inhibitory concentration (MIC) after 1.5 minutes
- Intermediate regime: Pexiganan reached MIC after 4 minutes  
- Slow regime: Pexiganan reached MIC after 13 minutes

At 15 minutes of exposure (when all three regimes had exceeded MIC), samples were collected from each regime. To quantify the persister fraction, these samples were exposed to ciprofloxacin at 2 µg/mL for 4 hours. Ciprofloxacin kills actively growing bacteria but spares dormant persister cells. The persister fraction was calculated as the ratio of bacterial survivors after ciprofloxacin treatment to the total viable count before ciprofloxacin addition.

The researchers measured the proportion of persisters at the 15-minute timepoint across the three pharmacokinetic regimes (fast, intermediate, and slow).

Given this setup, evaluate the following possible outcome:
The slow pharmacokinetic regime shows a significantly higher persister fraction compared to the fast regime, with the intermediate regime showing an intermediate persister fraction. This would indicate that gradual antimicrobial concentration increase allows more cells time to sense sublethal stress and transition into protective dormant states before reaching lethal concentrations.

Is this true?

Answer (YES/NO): YES